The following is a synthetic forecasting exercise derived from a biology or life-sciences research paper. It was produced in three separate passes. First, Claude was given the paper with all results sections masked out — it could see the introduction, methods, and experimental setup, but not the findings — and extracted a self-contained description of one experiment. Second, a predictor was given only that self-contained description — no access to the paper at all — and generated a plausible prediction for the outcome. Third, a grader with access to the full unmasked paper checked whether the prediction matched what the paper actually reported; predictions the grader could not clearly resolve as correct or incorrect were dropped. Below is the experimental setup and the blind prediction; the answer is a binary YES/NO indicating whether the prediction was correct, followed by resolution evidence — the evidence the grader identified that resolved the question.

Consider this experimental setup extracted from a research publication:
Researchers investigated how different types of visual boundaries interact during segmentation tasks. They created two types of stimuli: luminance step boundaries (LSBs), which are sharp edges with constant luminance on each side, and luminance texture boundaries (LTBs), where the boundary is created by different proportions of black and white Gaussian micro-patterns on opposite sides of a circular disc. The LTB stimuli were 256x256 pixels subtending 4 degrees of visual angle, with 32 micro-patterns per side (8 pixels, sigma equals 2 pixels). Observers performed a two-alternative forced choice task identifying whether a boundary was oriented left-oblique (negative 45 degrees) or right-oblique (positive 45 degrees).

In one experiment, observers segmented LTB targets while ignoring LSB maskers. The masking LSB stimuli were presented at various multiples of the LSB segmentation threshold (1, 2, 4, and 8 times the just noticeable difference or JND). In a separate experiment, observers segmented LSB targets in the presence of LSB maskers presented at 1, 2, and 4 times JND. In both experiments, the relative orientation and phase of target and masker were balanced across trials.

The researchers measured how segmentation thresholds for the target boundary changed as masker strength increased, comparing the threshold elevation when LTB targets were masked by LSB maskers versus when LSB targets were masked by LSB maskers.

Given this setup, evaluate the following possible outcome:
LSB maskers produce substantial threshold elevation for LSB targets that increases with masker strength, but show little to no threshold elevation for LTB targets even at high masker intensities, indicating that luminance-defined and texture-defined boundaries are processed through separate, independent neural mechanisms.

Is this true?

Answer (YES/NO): NO